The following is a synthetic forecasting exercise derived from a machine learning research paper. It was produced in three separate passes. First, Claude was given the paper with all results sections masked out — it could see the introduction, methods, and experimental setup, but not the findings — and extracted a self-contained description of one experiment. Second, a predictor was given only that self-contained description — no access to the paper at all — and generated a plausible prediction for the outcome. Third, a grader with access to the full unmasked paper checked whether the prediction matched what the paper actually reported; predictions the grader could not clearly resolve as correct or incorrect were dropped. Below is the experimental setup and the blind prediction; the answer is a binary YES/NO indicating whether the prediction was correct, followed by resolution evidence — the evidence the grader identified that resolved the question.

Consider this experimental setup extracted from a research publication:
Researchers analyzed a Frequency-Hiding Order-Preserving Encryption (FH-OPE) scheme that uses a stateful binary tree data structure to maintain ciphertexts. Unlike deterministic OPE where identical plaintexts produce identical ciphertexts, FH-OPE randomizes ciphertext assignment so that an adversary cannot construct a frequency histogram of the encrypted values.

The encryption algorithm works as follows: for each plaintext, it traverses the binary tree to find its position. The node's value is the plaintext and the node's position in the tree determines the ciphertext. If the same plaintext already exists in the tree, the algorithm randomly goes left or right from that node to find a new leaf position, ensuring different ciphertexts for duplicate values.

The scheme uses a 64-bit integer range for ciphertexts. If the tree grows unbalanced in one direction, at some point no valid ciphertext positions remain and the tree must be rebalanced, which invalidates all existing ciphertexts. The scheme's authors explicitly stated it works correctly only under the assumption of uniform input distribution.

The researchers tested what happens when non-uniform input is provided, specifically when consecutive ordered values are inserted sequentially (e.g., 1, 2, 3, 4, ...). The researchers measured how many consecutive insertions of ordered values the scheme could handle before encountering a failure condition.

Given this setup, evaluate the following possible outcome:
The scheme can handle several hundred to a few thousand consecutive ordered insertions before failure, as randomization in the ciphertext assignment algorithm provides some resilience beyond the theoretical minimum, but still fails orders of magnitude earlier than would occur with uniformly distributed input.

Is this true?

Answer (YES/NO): NO